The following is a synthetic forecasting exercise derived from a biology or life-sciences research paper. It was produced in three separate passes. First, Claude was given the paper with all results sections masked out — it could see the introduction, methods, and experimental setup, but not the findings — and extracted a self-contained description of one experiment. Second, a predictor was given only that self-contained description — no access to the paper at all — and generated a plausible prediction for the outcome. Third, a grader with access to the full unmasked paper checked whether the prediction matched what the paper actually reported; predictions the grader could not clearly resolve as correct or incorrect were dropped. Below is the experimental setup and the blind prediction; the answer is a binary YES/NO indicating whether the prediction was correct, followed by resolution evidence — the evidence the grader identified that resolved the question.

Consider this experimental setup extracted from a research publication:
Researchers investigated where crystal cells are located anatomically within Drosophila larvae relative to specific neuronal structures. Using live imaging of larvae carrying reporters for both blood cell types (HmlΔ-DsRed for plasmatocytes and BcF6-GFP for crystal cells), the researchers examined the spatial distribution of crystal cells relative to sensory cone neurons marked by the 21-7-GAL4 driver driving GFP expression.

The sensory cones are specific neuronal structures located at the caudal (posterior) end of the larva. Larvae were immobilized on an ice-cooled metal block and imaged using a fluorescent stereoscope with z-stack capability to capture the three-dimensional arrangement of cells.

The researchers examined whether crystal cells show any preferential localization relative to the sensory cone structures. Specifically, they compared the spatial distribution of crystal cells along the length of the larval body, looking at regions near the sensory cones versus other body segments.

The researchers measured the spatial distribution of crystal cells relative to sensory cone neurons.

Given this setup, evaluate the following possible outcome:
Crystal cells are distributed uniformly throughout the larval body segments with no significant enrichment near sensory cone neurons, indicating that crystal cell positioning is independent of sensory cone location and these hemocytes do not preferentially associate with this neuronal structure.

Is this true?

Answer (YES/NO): NO